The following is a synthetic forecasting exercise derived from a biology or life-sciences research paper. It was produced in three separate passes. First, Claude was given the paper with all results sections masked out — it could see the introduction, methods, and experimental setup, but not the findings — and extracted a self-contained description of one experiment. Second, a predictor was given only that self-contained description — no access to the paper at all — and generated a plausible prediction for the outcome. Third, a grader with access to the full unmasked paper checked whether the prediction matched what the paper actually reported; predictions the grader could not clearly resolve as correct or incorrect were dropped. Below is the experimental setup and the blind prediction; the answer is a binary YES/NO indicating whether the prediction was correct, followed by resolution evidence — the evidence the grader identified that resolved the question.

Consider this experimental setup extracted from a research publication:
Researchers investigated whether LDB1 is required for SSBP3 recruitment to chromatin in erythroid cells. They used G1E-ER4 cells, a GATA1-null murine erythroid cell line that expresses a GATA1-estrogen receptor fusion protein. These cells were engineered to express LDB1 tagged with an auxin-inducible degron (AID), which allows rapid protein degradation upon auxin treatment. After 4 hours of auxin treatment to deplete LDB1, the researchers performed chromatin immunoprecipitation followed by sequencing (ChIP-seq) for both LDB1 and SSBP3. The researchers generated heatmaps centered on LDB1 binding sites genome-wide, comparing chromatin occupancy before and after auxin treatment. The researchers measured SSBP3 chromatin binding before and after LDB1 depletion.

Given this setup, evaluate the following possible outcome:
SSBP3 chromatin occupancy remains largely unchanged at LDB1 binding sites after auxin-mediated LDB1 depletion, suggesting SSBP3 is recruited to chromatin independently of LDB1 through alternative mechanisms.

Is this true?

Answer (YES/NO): NO